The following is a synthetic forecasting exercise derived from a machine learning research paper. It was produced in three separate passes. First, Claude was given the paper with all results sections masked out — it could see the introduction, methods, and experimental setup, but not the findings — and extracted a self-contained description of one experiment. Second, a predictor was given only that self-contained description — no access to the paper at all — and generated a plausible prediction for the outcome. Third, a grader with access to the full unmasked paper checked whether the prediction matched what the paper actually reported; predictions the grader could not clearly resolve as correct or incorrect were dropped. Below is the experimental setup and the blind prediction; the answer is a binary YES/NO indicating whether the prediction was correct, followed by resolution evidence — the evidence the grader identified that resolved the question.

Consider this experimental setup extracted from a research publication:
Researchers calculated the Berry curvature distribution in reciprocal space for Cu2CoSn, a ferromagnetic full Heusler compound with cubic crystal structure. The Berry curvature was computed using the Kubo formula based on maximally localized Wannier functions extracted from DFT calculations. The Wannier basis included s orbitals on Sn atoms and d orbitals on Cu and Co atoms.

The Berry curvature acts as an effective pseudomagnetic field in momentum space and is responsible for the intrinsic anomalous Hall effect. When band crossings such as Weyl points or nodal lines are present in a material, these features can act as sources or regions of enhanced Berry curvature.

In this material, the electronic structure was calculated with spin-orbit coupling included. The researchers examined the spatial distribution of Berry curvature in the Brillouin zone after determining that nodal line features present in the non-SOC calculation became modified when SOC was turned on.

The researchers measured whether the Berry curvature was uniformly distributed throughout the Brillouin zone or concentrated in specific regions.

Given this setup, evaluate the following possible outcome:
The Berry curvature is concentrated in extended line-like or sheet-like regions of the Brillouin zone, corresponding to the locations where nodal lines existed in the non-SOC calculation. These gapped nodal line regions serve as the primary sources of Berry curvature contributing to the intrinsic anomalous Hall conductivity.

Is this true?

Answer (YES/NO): YES